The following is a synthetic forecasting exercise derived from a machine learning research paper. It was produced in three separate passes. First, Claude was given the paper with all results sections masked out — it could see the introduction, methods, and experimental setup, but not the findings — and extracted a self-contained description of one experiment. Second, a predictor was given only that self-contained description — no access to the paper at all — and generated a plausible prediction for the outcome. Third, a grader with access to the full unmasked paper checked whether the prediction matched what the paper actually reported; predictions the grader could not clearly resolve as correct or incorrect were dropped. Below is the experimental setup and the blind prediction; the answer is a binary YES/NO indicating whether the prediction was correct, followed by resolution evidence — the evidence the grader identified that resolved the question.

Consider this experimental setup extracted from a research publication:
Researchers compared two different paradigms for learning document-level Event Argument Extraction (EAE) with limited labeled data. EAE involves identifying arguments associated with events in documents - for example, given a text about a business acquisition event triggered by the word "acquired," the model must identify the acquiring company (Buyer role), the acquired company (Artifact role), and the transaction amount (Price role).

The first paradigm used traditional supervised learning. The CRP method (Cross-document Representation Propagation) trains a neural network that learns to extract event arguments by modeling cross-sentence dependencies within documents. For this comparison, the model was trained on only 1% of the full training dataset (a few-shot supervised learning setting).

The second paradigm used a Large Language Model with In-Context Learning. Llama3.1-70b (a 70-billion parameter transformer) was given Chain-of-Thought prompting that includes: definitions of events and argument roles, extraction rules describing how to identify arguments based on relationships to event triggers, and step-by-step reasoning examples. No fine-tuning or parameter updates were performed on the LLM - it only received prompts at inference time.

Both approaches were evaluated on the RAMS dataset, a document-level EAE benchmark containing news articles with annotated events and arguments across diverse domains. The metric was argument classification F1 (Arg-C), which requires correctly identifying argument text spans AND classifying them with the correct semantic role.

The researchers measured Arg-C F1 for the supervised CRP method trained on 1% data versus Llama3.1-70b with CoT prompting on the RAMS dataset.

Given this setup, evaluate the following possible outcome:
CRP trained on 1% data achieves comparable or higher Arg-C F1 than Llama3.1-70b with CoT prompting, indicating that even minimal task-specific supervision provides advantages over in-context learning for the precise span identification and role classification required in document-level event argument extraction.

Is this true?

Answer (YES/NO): NO